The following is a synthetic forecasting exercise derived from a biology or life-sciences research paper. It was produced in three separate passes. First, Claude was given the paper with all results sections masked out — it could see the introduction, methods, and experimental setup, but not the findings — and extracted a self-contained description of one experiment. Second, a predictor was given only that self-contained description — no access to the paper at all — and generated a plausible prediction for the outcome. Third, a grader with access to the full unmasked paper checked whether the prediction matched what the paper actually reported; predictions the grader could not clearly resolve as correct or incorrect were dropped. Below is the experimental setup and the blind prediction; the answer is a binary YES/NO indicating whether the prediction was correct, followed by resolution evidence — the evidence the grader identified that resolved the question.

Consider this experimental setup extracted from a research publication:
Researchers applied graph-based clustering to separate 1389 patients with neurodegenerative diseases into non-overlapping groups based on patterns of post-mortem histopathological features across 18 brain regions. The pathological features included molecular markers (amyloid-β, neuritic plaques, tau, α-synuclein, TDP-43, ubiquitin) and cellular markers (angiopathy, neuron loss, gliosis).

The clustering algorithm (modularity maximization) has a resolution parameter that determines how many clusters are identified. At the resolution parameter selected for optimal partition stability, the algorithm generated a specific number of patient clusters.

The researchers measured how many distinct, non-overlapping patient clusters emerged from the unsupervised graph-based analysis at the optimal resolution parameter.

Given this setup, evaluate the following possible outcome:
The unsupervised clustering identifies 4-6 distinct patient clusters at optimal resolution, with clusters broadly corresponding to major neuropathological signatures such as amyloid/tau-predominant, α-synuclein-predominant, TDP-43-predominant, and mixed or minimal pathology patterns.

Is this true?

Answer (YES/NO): NO